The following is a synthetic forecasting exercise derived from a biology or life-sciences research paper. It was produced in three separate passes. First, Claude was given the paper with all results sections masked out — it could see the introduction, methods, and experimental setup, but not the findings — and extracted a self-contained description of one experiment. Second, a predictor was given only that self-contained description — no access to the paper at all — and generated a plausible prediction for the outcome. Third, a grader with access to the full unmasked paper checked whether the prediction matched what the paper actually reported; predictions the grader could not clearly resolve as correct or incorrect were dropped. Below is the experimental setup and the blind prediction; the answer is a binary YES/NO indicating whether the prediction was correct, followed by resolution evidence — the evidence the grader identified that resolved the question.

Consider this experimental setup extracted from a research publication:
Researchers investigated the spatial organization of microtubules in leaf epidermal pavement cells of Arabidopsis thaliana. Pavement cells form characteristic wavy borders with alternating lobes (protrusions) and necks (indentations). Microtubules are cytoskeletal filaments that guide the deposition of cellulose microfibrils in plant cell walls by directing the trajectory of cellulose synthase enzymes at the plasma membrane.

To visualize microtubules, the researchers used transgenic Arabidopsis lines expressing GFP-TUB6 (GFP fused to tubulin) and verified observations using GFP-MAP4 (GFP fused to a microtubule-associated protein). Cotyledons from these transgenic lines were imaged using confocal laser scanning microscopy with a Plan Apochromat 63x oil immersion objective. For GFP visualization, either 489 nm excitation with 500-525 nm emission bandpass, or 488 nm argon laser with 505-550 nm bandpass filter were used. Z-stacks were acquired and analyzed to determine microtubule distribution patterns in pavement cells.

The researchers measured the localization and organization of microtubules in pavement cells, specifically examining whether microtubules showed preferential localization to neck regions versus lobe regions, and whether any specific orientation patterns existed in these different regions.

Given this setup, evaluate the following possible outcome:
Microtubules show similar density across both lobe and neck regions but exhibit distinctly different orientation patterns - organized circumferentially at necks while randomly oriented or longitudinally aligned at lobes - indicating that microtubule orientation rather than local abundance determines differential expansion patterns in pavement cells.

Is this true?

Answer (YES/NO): NO